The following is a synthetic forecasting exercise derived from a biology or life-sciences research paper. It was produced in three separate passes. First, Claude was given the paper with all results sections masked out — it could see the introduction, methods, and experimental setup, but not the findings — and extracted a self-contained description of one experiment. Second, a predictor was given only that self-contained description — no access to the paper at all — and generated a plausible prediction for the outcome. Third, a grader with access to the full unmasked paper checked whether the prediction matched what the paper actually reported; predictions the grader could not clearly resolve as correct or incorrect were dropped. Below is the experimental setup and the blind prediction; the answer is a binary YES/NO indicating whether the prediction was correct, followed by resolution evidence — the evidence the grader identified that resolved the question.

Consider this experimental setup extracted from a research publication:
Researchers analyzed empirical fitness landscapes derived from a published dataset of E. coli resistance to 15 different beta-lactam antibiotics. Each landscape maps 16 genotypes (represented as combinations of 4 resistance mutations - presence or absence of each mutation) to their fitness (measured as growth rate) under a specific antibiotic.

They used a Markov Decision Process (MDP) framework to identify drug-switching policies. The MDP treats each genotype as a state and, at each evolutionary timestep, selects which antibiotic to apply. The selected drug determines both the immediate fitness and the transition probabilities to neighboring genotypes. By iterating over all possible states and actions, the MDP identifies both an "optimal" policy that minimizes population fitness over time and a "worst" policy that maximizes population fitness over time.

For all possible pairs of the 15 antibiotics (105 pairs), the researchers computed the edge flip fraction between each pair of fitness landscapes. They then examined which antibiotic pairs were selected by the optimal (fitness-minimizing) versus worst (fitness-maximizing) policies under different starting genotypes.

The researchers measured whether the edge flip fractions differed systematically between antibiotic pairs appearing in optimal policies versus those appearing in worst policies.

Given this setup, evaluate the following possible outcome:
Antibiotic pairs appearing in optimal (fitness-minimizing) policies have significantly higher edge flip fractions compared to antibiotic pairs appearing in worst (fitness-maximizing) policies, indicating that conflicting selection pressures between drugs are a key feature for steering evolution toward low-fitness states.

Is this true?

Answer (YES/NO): YES